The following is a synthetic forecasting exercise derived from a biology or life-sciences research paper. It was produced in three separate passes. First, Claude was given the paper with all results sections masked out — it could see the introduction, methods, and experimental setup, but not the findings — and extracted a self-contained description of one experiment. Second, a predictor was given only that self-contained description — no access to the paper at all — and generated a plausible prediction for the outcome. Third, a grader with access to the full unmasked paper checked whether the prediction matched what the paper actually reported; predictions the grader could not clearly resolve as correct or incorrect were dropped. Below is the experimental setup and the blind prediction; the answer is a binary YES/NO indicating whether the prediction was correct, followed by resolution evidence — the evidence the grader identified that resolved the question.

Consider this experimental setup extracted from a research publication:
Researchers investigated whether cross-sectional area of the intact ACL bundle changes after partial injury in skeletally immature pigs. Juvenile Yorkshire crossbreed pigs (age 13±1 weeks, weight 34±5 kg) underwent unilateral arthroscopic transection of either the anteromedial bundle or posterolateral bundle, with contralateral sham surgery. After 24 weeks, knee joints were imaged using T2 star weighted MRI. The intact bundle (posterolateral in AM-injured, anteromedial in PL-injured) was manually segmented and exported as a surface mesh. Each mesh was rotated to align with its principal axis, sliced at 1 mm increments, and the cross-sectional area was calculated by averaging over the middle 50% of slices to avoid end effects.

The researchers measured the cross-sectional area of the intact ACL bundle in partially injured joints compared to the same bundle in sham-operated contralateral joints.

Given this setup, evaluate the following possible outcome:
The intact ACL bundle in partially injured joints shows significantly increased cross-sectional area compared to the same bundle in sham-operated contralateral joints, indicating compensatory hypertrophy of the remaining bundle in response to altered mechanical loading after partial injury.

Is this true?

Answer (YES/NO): YES